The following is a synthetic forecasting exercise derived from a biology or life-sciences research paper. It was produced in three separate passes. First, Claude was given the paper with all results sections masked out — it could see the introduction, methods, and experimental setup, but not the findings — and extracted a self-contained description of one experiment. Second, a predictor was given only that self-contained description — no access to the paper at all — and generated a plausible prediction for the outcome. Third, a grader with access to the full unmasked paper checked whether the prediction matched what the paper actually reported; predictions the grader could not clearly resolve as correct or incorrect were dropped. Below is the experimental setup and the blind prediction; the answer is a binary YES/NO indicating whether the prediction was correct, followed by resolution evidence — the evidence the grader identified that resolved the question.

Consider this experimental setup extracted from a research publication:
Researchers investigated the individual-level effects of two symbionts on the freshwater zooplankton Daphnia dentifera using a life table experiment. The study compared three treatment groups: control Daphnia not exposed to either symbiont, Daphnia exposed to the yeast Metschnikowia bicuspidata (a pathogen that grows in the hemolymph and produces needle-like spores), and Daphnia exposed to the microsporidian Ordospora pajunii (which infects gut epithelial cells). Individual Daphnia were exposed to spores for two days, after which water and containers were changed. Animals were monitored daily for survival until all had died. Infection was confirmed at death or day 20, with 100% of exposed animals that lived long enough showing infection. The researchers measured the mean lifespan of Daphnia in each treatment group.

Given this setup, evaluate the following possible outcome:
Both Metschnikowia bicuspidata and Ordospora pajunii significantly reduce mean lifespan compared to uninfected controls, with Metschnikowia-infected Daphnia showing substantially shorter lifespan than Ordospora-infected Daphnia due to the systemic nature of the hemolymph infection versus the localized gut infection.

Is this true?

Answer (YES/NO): NO